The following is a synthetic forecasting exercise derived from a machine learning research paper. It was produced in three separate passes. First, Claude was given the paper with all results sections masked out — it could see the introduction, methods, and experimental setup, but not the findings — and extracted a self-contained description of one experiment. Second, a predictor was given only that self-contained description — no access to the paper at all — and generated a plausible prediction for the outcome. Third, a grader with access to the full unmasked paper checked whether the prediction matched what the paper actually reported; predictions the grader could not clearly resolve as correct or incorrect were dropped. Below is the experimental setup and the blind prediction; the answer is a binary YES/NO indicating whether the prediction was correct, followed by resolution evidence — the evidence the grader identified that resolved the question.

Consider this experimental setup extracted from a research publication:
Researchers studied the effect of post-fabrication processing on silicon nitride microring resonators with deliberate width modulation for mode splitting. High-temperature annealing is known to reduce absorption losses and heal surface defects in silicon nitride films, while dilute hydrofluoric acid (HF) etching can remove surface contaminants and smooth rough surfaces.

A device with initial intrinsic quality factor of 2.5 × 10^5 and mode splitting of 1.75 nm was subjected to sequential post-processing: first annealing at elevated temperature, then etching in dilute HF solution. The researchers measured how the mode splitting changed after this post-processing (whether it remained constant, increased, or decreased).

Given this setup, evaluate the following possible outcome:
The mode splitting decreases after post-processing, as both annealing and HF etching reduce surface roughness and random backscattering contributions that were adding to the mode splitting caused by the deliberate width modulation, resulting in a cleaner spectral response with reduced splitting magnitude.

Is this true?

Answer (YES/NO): YES